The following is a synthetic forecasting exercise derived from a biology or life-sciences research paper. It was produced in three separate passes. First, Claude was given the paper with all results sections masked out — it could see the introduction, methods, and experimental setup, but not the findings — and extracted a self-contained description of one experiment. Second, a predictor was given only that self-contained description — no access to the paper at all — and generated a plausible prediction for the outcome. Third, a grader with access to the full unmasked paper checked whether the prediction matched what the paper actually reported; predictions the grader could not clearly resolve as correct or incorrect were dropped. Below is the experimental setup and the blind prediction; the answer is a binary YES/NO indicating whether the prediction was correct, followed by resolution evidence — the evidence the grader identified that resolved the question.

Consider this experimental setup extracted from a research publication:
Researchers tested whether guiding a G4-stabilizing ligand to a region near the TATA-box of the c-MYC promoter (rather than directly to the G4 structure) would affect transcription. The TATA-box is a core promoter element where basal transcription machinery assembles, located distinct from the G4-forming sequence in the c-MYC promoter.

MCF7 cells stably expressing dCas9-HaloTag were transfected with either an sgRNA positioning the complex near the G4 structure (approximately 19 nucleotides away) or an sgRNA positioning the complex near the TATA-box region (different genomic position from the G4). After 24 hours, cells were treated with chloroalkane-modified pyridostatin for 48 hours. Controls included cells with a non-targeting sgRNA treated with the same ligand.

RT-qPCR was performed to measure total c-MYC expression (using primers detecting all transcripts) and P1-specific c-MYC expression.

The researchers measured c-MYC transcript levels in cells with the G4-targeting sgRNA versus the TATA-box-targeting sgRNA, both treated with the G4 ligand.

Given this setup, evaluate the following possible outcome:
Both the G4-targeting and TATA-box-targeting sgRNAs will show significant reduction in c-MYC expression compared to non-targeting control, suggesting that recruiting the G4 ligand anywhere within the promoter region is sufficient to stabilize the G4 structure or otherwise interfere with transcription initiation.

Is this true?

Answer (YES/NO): NO